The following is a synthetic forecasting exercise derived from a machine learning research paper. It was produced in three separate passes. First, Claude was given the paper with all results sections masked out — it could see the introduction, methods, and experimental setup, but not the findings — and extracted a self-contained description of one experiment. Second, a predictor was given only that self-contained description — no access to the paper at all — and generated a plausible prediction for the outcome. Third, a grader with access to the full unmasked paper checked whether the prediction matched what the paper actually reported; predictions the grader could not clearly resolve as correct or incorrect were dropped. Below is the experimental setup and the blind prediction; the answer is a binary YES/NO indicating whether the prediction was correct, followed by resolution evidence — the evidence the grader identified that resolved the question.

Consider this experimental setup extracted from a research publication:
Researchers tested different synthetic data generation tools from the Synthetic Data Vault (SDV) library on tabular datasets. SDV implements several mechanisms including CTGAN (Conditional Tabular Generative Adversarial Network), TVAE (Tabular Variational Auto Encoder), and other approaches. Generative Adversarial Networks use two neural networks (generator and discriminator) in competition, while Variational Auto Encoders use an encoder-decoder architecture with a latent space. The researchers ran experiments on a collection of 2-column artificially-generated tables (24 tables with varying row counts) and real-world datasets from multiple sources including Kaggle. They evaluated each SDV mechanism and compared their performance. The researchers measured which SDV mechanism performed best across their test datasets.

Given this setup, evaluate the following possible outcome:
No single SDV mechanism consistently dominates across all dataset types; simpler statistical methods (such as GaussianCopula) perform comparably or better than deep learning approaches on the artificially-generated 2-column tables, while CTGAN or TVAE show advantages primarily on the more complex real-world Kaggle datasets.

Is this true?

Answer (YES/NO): NO